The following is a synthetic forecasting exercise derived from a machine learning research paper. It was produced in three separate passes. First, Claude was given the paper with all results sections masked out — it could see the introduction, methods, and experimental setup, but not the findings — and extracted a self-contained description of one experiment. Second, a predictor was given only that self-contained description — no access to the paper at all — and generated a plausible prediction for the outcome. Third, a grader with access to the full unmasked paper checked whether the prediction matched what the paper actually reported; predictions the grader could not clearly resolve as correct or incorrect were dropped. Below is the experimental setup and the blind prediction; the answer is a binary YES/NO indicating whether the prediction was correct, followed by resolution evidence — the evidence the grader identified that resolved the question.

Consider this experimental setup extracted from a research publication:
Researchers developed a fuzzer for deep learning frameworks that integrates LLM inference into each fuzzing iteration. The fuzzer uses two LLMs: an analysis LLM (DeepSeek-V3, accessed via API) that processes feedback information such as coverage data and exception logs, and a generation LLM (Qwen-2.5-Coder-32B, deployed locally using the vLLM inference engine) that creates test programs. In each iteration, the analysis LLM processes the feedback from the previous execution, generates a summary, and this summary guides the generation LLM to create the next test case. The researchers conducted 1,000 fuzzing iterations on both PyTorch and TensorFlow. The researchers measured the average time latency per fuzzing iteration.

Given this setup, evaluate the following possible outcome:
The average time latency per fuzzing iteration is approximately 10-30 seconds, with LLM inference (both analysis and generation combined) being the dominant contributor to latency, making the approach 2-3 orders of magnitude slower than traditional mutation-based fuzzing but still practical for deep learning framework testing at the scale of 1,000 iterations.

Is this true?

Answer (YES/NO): YES